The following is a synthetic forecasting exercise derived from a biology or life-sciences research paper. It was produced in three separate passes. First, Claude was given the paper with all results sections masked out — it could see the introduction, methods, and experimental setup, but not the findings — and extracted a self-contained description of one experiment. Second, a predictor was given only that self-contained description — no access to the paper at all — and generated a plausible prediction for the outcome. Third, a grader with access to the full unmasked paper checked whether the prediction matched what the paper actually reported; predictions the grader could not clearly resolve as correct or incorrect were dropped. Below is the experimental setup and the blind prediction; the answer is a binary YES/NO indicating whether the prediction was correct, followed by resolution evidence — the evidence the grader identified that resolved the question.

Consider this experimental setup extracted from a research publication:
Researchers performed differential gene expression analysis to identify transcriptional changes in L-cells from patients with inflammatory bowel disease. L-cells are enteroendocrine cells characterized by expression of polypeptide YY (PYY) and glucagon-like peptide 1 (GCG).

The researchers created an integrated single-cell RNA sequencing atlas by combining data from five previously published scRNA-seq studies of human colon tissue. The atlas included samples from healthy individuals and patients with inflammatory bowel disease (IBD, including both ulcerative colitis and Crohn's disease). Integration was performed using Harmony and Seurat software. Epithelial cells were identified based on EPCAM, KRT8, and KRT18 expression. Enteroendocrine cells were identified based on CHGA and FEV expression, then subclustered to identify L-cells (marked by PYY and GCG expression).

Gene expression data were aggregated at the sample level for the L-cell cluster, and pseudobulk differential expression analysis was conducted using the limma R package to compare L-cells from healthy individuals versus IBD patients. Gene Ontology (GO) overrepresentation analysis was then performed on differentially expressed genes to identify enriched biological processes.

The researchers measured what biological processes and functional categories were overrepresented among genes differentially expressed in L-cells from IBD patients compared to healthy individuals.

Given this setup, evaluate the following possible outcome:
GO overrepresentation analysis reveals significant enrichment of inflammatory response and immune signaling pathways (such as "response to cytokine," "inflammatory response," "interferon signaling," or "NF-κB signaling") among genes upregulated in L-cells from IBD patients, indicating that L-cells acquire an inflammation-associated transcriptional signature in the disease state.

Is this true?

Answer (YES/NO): NO